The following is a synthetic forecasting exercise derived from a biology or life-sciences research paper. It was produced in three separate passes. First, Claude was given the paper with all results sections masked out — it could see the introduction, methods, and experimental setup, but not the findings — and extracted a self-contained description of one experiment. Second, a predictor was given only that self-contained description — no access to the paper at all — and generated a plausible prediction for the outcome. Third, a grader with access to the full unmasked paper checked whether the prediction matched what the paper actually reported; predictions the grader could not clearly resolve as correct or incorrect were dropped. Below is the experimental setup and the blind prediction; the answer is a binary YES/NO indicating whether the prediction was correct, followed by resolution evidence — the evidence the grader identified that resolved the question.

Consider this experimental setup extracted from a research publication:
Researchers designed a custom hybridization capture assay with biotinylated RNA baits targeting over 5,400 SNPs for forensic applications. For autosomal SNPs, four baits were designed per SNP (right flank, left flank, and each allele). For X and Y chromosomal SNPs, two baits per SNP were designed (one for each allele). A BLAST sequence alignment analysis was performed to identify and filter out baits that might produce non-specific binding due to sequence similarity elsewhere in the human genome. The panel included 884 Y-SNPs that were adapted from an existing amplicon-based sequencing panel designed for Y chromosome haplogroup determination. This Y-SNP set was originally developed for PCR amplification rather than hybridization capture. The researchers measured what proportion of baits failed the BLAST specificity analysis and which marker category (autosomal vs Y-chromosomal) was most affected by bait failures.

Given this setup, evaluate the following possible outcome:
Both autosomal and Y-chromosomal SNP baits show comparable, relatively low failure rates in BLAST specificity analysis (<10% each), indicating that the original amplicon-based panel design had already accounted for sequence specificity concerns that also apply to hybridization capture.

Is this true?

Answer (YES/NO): NO